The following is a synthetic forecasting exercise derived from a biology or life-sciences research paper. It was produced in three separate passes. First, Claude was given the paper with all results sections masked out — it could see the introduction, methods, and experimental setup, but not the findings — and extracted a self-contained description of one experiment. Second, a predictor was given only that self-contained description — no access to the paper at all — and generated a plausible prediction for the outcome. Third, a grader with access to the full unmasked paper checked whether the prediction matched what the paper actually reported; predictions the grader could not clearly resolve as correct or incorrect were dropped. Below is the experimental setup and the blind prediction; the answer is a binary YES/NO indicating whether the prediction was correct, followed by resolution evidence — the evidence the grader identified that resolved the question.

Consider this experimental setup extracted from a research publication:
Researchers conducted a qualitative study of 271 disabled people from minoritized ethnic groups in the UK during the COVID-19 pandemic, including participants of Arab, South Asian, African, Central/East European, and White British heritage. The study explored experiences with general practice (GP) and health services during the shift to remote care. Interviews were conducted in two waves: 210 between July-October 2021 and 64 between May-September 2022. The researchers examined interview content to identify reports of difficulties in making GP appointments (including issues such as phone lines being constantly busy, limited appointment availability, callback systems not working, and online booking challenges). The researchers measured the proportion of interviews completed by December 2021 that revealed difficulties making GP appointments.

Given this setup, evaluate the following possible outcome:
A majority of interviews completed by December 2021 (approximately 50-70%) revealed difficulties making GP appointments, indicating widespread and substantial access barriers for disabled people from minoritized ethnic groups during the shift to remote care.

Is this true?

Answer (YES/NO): NO